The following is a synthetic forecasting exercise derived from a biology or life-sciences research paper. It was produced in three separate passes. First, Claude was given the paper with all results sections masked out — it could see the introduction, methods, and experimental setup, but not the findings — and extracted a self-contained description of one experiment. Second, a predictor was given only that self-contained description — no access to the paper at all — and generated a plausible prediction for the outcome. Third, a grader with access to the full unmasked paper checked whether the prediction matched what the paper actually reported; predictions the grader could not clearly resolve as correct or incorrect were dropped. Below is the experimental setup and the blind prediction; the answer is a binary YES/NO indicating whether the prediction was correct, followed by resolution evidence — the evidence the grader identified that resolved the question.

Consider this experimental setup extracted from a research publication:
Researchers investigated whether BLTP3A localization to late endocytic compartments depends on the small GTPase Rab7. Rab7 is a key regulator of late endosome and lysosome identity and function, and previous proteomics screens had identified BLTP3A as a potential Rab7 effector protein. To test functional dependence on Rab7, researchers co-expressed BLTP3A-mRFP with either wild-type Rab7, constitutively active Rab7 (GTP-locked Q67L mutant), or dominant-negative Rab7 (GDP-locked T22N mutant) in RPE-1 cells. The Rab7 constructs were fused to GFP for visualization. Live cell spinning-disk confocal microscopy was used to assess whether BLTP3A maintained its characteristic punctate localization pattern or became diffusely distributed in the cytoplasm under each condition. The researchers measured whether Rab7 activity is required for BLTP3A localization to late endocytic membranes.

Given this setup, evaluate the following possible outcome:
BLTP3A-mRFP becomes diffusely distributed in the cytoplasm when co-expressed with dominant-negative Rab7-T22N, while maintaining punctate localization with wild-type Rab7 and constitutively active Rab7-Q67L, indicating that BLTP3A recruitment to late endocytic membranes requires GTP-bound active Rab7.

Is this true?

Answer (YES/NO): NO